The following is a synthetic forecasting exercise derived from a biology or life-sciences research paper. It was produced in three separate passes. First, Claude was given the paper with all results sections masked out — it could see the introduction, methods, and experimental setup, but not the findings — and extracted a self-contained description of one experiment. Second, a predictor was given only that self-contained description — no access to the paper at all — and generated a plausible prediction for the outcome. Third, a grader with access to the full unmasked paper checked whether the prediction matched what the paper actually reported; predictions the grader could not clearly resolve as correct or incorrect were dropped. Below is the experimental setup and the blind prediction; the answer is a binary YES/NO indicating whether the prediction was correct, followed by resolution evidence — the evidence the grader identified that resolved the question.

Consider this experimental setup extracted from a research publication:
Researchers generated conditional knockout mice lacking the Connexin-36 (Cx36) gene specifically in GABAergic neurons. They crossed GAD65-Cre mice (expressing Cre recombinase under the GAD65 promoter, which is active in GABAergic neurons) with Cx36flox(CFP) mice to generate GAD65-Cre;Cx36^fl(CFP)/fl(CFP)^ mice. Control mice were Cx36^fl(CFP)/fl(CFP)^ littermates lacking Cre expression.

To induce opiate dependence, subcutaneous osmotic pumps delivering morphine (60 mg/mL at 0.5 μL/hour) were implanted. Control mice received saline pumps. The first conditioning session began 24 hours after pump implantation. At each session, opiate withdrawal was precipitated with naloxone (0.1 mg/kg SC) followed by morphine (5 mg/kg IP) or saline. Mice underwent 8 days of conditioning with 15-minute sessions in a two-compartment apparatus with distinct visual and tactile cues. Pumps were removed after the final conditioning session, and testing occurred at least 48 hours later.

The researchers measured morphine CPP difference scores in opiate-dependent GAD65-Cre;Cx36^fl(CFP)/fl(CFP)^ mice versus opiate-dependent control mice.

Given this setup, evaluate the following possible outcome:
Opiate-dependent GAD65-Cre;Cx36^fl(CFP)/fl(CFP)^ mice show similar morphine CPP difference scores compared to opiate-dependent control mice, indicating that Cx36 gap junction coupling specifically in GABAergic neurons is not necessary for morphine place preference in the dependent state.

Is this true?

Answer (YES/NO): NO